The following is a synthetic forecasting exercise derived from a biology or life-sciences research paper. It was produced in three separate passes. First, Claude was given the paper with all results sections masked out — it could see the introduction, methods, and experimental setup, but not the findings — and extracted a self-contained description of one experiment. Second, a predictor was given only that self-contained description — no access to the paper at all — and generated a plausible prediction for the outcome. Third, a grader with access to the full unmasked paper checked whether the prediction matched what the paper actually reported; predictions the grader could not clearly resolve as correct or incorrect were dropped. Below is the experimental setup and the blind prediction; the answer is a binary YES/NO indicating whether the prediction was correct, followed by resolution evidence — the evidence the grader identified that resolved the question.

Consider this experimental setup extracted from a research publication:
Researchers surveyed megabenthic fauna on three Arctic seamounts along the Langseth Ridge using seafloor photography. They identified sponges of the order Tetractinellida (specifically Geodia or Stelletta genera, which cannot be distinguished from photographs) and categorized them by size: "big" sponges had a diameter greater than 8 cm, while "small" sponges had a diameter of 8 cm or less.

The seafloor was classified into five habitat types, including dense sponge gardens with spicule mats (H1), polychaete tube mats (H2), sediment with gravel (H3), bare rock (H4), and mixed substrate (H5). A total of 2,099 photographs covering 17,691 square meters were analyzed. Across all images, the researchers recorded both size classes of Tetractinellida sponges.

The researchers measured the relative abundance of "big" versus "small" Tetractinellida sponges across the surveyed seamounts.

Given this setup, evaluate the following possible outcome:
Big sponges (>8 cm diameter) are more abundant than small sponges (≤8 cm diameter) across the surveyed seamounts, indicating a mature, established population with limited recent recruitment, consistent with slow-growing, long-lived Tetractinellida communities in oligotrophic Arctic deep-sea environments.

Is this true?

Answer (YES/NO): NO